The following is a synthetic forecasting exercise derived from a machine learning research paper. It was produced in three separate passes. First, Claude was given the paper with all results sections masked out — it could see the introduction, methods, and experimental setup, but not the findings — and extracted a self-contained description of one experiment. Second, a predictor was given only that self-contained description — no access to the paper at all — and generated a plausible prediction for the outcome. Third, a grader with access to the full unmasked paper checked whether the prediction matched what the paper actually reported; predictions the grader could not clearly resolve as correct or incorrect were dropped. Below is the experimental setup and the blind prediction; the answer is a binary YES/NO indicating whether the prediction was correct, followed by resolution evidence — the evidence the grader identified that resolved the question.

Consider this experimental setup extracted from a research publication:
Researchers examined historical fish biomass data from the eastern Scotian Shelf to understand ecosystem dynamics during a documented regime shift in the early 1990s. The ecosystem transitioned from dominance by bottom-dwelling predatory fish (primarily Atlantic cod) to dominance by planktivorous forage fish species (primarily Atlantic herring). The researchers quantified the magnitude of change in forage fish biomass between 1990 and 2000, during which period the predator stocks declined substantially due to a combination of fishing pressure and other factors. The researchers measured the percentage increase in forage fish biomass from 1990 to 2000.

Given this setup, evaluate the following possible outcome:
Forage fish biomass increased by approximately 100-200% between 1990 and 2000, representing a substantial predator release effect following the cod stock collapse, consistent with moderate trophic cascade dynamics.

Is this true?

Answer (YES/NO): NO